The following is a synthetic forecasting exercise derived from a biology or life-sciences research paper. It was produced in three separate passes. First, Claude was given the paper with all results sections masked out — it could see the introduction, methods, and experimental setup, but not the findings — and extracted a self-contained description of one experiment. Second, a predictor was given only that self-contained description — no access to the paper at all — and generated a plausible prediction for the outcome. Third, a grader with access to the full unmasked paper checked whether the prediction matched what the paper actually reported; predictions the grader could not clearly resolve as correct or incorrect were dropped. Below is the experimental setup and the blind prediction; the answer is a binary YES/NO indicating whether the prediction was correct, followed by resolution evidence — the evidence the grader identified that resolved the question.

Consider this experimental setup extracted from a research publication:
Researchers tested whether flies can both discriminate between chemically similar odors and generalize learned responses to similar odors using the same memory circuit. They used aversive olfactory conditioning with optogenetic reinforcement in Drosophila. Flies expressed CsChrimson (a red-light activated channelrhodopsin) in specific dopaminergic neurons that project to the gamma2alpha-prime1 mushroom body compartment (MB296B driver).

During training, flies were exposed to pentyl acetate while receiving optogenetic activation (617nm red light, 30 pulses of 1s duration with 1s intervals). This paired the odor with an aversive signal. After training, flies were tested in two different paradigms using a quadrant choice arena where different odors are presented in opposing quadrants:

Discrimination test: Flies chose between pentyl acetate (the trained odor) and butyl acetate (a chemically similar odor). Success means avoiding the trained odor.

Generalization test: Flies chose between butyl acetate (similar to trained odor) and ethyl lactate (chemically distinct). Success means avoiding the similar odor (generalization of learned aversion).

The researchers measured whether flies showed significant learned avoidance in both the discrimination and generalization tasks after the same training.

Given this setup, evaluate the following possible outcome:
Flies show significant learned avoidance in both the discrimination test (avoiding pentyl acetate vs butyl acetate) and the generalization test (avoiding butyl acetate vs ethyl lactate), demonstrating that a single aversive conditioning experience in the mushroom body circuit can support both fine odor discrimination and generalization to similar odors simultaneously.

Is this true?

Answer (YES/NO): YES